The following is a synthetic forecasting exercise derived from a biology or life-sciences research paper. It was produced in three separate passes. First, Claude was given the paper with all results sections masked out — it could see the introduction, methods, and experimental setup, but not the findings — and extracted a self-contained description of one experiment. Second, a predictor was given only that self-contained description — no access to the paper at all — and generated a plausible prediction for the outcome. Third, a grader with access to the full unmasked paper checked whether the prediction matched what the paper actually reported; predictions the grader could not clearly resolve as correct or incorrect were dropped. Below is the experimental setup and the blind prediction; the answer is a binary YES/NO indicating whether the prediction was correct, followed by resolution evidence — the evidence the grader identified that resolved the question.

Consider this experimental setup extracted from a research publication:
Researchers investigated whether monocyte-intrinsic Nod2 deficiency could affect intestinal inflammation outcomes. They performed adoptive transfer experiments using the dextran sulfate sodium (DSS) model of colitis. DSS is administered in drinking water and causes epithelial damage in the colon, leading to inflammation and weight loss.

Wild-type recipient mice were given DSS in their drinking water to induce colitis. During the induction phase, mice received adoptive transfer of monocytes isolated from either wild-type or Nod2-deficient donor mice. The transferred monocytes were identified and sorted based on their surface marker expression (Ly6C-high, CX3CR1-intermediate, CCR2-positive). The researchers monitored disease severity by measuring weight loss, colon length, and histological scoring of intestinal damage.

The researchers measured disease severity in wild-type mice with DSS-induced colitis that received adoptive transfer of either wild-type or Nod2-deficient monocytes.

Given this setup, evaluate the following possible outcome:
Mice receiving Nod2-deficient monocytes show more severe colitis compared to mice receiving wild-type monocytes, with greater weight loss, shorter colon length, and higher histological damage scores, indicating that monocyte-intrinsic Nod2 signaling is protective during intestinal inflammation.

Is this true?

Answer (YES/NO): NO